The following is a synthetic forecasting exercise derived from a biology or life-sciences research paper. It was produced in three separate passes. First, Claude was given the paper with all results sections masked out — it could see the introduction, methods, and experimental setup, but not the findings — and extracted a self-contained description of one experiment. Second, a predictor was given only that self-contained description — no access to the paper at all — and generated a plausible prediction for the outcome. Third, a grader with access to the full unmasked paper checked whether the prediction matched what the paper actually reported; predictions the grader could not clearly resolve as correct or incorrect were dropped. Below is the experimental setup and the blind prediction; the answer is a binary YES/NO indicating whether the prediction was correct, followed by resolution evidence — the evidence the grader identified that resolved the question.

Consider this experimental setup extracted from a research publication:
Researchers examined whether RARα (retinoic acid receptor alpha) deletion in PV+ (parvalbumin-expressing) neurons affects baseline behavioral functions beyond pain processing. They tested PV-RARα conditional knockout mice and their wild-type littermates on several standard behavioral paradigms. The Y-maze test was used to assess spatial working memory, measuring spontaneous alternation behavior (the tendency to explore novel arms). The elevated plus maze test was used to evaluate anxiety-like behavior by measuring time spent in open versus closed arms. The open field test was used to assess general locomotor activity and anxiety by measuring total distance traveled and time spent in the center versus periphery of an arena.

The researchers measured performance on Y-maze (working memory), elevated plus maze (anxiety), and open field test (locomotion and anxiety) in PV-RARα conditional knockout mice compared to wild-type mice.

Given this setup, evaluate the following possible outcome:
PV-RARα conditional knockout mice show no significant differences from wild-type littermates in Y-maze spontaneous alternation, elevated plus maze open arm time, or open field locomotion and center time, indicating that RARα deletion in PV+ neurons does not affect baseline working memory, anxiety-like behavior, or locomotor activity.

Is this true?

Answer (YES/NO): YES